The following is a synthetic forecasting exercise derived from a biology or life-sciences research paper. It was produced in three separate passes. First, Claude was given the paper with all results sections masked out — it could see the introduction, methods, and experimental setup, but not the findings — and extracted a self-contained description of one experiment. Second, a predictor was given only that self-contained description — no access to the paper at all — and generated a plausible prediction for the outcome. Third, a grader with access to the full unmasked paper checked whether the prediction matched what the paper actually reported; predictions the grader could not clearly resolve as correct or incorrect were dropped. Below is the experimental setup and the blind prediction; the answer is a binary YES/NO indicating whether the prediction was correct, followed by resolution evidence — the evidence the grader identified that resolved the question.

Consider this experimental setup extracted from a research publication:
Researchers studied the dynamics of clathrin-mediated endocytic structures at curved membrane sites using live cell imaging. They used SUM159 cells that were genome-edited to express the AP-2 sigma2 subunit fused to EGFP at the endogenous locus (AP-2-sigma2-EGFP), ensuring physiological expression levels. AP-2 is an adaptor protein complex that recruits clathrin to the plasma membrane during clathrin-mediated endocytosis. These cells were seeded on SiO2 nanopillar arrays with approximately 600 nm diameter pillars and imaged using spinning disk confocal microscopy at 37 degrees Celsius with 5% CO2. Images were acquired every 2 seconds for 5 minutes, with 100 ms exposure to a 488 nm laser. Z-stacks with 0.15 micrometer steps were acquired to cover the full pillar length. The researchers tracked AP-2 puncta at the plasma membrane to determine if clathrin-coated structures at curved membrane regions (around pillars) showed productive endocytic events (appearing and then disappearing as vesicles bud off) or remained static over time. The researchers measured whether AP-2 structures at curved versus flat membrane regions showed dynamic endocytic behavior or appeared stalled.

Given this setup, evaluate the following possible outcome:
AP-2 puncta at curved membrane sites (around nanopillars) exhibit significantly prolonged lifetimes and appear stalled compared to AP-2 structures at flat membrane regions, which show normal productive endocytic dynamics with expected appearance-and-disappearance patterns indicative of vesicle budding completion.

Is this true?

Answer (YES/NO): YES